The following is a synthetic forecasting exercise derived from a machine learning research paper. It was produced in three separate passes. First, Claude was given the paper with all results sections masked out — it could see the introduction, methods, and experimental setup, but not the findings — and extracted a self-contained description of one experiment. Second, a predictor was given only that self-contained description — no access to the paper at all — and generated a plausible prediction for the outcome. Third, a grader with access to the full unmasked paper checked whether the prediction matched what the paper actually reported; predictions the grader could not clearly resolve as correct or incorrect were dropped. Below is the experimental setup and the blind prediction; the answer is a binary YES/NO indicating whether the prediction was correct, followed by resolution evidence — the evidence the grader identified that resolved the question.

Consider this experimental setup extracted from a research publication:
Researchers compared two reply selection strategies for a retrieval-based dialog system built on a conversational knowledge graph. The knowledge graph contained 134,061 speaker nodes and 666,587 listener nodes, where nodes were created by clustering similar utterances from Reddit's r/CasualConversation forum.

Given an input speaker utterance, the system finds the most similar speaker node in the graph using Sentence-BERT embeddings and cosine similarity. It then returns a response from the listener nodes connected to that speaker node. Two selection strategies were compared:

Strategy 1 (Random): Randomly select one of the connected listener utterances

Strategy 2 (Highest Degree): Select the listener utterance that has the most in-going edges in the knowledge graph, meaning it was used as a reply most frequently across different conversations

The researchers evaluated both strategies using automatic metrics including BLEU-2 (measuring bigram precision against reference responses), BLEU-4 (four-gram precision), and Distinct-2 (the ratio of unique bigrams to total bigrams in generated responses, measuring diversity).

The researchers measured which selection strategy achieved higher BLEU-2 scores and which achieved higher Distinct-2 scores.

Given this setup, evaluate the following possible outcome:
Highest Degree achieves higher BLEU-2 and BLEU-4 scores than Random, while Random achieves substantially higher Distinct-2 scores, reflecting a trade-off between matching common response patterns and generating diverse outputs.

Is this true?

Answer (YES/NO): NO